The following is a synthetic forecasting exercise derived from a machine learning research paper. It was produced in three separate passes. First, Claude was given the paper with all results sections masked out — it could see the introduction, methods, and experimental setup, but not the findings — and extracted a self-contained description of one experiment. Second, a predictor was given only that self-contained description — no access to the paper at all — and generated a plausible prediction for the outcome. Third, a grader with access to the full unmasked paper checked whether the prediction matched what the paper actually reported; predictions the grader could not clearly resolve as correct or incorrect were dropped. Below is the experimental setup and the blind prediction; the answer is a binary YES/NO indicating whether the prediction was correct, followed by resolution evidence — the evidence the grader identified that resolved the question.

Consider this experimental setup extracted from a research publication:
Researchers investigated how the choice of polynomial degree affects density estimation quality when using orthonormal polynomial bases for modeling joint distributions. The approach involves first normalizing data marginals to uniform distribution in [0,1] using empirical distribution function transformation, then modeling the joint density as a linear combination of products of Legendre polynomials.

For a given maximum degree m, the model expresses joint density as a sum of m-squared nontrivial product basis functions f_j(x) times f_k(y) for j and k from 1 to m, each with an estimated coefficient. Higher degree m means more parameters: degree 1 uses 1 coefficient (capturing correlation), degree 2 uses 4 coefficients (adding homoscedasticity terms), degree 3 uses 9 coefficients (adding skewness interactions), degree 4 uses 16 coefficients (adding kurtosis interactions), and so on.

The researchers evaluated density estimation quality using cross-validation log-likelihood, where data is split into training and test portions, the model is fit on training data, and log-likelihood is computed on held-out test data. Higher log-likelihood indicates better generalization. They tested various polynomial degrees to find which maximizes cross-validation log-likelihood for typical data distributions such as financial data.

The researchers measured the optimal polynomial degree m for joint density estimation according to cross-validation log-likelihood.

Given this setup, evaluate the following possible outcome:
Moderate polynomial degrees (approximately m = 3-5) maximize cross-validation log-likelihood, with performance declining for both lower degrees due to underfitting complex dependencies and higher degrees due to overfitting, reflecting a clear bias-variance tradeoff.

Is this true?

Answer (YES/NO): YES